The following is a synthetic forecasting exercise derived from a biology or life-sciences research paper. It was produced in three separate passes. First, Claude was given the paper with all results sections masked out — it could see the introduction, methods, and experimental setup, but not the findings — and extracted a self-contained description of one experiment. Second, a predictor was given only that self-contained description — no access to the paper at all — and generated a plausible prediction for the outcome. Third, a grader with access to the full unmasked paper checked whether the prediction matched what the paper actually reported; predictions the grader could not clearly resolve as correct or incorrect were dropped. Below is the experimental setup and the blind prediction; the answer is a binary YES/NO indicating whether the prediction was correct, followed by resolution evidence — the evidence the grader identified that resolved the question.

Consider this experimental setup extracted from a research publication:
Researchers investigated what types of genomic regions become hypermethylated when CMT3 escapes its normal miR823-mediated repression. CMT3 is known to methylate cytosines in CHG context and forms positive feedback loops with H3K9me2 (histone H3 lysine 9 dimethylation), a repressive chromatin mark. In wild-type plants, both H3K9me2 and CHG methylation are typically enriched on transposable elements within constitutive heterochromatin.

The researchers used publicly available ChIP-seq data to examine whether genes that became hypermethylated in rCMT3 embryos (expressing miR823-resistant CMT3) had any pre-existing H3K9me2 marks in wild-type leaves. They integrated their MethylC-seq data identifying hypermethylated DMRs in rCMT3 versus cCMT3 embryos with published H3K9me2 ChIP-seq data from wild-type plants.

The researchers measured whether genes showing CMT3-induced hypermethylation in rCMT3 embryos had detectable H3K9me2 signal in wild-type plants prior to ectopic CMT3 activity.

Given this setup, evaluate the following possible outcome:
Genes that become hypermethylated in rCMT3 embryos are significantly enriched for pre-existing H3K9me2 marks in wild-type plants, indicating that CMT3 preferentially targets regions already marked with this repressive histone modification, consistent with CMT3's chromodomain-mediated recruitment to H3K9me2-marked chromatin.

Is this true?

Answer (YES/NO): YES